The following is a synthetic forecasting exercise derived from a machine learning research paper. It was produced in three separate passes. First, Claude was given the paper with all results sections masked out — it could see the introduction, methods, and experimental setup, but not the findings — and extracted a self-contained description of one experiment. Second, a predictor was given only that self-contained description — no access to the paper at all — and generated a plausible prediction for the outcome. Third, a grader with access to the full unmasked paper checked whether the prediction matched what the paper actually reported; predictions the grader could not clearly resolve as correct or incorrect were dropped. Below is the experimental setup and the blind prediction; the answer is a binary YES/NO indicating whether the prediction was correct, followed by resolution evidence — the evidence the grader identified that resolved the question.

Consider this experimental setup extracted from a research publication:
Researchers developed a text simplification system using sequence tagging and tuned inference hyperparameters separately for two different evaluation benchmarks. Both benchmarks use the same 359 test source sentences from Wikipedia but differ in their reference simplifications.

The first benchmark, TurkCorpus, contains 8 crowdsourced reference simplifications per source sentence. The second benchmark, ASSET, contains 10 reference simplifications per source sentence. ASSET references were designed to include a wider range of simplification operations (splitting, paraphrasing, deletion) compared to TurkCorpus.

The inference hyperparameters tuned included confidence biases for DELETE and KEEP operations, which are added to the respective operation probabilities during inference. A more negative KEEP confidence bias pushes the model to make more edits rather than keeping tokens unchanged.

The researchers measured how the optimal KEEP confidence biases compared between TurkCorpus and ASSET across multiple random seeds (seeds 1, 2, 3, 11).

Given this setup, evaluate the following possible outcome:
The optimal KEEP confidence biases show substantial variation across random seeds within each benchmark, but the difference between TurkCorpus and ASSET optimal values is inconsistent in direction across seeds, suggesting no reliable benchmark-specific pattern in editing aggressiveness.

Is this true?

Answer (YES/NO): NO